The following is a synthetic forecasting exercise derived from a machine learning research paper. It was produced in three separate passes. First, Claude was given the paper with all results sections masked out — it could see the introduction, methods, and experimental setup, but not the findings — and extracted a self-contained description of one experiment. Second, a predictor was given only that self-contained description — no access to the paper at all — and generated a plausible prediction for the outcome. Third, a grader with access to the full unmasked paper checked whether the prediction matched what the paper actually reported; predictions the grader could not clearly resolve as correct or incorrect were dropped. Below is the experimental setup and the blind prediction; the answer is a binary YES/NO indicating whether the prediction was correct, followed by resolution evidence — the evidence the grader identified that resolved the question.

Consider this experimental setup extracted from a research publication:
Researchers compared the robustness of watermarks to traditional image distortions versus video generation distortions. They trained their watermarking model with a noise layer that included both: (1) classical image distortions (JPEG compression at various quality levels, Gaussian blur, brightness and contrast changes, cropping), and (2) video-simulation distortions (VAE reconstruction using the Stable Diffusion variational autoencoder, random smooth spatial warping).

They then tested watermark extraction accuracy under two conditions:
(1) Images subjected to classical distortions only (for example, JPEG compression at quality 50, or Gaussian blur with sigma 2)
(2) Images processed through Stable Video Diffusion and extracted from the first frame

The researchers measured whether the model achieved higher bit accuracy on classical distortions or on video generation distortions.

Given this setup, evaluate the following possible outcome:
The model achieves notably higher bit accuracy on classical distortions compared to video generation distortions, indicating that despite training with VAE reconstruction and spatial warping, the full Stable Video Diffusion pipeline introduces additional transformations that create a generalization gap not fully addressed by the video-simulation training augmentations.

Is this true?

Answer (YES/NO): YES